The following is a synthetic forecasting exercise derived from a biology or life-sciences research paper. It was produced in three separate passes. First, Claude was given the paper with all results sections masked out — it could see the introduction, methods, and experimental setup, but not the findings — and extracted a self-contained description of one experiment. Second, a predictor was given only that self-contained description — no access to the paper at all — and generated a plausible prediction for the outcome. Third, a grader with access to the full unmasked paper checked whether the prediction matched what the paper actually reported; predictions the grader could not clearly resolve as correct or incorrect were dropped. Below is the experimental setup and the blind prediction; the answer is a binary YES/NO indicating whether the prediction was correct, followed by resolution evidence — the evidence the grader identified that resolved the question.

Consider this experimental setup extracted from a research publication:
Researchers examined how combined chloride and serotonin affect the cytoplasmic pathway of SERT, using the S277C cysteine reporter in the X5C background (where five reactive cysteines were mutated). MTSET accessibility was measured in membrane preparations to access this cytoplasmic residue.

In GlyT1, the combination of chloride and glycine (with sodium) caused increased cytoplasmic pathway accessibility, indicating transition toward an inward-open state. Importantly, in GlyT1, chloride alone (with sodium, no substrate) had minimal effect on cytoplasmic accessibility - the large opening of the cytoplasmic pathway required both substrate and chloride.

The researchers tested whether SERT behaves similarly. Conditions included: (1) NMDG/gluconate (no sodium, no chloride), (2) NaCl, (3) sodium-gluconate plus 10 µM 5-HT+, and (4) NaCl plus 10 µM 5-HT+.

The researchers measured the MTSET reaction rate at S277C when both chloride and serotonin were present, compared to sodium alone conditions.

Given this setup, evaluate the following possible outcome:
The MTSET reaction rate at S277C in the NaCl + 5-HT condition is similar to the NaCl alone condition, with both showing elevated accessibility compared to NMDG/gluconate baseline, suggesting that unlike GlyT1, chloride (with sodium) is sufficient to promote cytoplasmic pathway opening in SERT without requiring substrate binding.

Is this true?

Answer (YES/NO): NO